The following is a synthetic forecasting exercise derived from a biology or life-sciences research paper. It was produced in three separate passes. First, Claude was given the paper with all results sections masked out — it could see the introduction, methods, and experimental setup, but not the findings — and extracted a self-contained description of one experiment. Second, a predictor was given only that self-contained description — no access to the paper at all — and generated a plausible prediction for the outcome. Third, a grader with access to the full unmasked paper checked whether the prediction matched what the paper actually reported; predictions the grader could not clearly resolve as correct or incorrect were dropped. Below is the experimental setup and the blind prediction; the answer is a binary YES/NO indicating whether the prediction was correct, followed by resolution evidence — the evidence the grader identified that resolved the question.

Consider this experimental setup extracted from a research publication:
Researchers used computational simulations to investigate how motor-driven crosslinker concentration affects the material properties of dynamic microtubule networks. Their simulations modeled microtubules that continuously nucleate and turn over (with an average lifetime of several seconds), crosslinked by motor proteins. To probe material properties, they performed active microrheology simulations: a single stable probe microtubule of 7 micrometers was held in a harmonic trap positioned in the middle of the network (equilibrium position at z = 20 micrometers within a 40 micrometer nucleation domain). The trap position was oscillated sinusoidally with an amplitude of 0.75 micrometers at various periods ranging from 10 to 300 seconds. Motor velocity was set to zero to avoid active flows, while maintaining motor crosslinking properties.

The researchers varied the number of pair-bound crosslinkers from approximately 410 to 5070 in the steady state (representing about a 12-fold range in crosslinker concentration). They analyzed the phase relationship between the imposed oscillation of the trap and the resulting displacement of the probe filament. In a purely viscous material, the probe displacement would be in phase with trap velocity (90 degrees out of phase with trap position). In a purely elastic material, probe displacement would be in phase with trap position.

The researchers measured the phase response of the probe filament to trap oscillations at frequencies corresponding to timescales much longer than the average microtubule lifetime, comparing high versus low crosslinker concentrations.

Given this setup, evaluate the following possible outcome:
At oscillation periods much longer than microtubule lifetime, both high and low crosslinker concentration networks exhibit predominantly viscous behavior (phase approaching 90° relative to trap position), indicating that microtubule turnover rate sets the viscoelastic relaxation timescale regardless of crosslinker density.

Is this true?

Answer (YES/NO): NO